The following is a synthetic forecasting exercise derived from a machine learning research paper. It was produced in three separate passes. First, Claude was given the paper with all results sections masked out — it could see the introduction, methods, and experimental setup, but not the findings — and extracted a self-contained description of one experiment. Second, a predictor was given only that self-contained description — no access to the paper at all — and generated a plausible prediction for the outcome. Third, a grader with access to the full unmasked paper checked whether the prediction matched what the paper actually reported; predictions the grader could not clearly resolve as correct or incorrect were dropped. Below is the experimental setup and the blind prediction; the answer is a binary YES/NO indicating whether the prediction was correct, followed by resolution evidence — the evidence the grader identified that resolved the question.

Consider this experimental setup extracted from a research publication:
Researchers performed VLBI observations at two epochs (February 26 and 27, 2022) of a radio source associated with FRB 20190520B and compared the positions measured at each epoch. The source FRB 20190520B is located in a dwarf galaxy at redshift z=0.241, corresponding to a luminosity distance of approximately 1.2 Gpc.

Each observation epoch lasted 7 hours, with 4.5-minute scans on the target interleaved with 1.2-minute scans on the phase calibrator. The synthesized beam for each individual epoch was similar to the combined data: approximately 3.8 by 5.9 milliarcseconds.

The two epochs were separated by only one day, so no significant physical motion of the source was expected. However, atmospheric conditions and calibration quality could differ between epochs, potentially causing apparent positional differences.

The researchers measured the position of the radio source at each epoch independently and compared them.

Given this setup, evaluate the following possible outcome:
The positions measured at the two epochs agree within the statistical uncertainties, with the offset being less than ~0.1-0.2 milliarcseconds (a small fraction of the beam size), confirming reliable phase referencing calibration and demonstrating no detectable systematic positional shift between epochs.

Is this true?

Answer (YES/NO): NO